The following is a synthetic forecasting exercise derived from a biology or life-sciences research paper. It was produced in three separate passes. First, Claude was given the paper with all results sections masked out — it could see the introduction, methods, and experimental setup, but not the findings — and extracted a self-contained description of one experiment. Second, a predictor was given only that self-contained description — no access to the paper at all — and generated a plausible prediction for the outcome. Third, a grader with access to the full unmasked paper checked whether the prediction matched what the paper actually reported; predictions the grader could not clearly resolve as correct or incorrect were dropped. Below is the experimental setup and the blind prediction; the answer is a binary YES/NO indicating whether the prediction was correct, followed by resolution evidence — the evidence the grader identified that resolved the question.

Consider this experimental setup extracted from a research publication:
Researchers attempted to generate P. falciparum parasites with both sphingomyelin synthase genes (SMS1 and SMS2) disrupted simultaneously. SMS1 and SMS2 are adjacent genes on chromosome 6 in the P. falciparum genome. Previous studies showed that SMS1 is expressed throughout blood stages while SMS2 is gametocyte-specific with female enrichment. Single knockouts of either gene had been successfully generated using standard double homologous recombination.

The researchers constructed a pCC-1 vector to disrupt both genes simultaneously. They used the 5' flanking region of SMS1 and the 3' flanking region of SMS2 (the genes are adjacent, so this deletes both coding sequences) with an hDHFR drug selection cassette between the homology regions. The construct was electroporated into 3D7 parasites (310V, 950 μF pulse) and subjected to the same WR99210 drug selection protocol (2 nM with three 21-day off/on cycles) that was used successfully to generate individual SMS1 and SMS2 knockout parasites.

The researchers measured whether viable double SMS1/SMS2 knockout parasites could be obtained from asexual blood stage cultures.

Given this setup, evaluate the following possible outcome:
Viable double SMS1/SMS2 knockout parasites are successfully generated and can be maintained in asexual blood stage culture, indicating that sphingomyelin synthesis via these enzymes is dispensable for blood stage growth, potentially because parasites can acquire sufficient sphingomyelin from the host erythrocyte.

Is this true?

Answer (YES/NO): NO